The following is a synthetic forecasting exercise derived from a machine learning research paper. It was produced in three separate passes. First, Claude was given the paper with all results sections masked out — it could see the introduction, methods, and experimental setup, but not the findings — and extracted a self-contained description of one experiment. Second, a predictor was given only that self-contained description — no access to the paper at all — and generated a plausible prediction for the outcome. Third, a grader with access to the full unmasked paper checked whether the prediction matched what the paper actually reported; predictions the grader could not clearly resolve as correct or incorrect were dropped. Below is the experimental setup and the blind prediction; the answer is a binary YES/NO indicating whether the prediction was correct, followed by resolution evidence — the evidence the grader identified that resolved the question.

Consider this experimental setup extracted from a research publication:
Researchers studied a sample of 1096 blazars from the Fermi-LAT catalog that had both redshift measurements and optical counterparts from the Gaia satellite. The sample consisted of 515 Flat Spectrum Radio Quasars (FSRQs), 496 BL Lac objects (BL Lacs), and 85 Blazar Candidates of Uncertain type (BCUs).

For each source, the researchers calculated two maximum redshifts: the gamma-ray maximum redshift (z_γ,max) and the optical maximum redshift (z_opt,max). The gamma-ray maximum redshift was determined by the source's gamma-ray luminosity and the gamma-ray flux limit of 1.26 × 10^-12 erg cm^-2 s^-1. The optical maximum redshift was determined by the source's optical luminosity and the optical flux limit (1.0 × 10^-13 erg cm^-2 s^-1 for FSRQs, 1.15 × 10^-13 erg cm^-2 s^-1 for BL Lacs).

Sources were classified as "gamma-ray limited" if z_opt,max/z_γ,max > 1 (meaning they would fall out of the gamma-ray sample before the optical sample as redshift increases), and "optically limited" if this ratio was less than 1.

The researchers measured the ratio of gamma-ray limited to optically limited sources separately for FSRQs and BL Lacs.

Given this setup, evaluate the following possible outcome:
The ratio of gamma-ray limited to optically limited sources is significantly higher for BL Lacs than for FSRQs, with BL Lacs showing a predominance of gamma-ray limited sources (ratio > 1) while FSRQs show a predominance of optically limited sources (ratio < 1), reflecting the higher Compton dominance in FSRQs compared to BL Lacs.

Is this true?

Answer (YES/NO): NO